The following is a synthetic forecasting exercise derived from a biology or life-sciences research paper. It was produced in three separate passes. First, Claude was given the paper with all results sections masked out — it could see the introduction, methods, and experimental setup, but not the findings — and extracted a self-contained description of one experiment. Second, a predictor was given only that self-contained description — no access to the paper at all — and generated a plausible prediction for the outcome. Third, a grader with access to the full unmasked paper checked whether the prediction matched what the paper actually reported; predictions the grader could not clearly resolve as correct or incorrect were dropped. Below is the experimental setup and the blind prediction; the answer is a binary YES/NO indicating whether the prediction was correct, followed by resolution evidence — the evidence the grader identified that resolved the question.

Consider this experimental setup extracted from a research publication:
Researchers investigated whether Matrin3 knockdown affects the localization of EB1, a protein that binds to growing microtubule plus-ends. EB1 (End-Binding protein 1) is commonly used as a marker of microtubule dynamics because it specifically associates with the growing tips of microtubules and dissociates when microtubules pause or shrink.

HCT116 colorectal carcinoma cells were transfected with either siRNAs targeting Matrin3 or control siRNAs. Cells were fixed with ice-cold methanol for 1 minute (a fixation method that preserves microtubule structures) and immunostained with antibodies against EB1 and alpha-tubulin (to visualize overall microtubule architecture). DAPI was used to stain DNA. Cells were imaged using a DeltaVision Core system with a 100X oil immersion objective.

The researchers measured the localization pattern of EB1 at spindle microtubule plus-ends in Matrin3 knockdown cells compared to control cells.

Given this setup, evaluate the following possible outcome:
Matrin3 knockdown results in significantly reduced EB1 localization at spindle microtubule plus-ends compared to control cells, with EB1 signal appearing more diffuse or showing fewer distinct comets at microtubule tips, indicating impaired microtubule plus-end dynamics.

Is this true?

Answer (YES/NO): NO